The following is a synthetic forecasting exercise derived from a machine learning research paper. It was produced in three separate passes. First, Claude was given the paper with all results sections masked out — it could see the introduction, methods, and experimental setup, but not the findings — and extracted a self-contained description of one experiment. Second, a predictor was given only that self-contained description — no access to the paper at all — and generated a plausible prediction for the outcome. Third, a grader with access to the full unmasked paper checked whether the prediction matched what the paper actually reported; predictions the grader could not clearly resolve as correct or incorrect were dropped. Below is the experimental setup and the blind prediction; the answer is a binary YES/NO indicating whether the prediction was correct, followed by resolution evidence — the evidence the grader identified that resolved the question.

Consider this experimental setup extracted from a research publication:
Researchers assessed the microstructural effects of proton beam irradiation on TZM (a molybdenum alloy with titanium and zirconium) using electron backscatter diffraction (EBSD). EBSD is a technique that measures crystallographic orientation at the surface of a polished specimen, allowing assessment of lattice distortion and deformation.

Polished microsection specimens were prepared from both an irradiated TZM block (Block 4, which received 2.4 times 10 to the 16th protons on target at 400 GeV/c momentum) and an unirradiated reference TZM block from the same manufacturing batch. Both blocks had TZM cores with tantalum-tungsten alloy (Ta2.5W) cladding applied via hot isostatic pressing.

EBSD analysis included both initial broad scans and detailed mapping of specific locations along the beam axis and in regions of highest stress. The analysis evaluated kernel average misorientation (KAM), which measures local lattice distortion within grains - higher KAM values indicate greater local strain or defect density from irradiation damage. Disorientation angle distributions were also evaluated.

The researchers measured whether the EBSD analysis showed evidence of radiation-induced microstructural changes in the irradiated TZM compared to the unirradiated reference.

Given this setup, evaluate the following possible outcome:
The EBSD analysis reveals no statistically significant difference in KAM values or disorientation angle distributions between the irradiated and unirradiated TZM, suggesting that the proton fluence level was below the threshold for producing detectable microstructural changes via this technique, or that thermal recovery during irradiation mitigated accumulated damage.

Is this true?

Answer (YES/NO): YES